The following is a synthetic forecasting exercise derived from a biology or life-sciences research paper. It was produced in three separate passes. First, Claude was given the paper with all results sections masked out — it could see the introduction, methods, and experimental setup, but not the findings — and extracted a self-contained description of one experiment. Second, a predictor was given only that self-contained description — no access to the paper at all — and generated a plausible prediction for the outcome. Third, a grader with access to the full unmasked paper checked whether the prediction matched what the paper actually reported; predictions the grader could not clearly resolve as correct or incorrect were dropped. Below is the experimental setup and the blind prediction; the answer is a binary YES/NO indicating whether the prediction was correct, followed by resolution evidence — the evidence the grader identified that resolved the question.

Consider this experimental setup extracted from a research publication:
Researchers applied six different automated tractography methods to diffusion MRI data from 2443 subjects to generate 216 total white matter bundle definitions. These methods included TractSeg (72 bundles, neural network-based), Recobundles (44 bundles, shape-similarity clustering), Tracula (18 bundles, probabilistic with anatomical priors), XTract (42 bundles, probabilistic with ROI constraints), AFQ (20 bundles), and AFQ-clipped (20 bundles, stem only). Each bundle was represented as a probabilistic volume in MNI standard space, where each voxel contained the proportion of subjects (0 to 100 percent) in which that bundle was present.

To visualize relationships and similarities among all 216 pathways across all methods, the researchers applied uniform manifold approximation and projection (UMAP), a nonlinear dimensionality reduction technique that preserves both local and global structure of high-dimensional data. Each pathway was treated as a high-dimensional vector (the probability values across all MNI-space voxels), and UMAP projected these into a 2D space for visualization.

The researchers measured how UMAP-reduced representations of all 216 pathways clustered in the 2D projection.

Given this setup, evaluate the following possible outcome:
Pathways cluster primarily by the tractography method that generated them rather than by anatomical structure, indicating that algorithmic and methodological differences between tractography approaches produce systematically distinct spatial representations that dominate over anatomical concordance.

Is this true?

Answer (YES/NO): NO